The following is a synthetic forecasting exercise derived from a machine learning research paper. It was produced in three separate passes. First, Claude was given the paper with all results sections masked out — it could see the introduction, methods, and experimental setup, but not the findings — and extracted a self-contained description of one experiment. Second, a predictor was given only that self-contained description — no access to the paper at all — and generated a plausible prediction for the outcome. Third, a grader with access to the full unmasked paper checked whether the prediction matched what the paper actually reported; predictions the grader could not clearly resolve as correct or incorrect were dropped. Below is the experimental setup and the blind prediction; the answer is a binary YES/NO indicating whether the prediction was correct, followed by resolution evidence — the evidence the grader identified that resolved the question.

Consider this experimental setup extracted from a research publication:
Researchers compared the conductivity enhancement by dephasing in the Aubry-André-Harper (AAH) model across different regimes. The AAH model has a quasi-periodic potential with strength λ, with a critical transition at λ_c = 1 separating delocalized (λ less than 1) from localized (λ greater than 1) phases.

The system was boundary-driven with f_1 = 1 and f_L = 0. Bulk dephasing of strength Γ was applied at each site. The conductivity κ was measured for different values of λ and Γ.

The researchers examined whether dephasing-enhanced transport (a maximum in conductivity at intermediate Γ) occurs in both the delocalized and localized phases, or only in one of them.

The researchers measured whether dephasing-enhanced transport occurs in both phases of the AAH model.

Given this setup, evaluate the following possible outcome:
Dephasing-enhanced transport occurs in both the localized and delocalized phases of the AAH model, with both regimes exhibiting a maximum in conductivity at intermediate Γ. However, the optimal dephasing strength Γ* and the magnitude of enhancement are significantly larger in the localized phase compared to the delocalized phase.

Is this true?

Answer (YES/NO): NO